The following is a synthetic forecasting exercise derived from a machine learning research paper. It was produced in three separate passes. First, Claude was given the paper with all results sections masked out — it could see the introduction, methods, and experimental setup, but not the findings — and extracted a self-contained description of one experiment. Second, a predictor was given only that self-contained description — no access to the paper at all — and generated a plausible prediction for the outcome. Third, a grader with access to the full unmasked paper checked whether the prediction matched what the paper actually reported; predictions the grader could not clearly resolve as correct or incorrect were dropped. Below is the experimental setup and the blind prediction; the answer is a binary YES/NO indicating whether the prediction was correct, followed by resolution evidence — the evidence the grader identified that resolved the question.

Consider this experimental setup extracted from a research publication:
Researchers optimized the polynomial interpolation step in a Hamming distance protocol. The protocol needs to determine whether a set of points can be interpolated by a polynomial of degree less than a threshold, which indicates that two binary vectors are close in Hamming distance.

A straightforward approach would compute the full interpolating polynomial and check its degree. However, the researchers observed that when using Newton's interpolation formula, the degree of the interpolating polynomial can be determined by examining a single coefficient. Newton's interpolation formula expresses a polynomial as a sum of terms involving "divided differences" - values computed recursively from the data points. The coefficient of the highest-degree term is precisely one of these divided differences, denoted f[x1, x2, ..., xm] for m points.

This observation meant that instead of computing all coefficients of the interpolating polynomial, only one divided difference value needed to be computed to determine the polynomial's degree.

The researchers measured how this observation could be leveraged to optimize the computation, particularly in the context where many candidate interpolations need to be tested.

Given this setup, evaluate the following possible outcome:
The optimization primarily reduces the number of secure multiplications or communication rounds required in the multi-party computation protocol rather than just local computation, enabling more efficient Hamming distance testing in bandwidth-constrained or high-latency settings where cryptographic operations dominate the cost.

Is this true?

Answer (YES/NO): NO